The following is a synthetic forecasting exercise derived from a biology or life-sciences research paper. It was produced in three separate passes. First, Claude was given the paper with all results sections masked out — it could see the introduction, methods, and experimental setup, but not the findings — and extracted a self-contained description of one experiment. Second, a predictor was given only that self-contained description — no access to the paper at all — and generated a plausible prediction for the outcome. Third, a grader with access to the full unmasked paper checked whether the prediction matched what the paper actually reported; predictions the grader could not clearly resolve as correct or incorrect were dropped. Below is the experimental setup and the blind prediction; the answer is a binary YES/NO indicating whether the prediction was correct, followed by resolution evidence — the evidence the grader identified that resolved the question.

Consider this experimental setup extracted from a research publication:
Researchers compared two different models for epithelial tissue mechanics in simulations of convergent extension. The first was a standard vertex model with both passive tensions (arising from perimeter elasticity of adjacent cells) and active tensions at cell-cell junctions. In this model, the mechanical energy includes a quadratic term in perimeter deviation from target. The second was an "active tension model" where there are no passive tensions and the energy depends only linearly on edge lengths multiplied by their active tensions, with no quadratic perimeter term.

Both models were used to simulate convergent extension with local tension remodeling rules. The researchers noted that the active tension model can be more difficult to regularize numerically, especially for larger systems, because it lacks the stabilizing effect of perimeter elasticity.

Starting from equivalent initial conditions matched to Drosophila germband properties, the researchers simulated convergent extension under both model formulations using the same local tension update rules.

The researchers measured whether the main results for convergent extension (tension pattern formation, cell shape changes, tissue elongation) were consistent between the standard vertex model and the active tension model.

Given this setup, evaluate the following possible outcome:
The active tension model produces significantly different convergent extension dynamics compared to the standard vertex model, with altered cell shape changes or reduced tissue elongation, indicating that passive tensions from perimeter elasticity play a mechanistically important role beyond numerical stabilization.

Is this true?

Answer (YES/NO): NO